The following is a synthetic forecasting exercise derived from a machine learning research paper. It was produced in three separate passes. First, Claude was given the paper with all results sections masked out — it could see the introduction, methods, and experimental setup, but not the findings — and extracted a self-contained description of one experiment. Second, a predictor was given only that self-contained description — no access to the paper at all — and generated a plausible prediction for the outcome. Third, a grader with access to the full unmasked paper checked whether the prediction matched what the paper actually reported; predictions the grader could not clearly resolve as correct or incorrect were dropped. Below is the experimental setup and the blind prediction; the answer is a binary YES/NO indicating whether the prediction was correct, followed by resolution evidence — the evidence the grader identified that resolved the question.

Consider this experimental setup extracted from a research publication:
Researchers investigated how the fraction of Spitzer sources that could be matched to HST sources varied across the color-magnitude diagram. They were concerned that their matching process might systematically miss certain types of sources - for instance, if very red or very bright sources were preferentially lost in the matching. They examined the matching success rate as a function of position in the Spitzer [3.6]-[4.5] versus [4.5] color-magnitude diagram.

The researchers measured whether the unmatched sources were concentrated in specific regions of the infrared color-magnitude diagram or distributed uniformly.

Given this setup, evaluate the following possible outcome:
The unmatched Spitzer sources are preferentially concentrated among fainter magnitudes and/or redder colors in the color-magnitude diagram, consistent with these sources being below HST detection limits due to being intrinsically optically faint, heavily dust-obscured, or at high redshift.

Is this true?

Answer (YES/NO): NO